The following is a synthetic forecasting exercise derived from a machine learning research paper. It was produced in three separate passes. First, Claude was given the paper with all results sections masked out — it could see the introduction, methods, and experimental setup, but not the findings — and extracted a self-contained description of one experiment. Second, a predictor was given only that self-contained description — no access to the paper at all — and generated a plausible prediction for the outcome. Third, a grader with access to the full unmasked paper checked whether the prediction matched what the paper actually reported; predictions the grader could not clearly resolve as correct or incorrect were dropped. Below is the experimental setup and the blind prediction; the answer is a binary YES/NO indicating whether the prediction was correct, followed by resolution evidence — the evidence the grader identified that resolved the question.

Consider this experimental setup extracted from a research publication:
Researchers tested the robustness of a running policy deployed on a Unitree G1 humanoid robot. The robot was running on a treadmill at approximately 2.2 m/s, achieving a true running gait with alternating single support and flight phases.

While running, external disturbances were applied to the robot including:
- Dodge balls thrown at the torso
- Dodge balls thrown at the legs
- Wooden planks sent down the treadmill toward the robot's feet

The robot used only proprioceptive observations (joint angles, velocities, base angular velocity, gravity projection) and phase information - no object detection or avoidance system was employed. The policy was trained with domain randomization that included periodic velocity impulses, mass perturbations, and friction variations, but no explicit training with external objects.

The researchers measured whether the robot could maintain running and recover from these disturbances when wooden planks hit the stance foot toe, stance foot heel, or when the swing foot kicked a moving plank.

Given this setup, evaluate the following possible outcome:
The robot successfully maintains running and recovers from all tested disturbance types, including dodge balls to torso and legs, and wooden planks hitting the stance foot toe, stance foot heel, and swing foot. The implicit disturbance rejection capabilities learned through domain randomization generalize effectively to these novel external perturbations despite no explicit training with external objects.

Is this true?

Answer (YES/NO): YES